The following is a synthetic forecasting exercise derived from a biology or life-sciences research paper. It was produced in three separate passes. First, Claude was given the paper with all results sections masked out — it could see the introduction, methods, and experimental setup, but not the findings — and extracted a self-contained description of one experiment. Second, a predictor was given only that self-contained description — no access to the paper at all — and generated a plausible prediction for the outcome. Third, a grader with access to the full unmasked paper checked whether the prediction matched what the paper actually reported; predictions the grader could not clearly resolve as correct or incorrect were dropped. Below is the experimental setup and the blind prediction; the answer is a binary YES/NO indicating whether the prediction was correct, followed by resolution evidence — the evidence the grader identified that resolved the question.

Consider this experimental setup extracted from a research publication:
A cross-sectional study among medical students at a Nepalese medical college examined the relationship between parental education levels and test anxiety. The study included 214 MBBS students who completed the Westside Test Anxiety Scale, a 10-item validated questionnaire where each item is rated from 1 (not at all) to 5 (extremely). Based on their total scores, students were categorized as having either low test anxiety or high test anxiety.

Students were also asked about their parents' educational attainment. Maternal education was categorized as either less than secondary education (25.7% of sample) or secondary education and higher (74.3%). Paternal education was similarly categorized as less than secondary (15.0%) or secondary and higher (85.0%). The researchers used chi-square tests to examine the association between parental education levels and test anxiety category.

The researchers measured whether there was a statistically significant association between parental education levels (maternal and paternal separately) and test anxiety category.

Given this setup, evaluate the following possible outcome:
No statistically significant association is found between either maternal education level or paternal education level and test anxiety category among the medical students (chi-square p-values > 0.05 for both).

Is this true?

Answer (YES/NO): NO